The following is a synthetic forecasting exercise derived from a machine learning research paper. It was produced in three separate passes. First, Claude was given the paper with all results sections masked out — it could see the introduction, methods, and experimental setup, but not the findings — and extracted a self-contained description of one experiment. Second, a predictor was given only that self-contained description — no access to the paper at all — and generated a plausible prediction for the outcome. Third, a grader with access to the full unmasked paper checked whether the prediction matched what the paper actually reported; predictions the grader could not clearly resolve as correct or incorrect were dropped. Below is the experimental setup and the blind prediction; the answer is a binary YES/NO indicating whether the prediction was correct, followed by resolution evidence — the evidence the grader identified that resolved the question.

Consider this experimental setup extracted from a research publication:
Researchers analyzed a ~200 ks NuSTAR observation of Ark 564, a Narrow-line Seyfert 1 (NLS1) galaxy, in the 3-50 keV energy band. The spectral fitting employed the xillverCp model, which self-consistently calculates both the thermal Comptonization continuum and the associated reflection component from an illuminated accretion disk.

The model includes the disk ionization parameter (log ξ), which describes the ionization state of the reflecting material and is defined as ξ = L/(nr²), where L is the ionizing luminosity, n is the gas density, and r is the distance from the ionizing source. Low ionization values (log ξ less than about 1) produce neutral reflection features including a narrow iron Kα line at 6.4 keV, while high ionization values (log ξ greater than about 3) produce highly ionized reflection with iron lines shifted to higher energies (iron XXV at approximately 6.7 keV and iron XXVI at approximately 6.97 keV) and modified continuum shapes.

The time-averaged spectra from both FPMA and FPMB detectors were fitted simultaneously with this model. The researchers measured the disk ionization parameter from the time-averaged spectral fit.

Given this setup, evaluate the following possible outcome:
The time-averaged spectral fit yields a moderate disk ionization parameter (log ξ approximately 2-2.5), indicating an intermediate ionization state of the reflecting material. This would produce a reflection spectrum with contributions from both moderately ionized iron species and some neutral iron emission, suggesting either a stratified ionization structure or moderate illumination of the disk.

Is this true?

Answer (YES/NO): NO